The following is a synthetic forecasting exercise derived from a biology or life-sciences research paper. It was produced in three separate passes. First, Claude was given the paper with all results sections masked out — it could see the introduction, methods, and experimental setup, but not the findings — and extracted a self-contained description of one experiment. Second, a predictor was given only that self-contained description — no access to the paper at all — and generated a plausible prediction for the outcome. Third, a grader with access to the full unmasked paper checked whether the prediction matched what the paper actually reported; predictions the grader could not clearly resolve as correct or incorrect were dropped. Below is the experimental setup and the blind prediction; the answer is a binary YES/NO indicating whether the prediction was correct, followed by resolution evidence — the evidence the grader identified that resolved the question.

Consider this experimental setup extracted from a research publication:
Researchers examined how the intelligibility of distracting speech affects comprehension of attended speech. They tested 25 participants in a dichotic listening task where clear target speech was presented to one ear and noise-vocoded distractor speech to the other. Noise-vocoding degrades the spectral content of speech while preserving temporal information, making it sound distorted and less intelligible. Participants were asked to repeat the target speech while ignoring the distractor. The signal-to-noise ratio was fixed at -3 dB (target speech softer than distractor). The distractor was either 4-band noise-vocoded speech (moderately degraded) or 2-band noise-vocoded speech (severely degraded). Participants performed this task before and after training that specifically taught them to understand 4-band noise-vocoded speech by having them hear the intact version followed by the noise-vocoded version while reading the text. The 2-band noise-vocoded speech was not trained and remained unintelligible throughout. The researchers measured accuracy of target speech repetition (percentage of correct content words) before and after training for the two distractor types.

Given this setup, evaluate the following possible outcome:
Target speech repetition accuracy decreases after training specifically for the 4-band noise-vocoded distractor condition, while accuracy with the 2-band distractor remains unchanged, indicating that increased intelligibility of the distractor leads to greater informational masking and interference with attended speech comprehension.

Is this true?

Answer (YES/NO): NO